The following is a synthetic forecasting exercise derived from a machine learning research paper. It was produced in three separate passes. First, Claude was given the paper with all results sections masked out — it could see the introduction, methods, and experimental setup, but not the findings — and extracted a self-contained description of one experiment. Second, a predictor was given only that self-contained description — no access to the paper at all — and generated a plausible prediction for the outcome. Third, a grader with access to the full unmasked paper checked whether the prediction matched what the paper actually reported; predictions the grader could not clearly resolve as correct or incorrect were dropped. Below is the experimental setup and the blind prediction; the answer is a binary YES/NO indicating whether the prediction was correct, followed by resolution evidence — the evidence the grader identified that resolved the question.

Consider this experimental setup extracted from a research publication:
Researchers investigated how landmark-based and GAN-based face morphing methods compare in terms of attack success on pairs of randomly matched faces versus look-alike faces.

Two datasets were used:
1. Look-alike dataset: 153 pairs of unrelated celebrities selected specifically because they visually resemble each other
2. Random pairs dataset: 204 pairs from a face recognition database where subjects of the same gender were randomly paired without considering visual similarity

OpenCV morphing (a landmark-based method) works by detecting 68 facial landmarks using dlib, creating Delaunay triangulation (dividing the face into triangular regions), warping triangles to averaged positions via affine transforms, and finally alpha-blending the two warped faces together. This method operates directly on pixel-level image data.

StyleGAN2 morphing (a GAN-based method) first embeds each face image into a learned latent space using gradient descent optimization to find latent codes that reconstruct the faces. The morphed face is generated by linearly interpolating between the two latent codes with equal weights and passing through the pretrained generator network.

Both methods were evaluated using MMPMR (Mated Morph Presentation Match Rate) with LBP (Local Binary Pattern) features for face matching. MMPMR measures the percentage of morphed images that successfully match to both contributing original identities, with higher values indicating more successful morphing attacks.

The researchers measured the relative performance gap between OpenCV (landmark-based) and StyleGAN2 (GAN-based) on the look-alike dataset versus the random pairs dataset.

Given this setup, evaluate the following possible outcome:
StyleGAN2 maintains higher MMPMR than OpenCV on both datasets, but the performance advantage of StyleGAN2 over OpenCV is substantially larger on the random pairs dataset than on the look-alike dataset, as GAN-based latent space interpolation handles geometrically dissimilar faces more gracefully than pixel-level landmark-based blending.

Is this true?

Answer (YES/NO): NO